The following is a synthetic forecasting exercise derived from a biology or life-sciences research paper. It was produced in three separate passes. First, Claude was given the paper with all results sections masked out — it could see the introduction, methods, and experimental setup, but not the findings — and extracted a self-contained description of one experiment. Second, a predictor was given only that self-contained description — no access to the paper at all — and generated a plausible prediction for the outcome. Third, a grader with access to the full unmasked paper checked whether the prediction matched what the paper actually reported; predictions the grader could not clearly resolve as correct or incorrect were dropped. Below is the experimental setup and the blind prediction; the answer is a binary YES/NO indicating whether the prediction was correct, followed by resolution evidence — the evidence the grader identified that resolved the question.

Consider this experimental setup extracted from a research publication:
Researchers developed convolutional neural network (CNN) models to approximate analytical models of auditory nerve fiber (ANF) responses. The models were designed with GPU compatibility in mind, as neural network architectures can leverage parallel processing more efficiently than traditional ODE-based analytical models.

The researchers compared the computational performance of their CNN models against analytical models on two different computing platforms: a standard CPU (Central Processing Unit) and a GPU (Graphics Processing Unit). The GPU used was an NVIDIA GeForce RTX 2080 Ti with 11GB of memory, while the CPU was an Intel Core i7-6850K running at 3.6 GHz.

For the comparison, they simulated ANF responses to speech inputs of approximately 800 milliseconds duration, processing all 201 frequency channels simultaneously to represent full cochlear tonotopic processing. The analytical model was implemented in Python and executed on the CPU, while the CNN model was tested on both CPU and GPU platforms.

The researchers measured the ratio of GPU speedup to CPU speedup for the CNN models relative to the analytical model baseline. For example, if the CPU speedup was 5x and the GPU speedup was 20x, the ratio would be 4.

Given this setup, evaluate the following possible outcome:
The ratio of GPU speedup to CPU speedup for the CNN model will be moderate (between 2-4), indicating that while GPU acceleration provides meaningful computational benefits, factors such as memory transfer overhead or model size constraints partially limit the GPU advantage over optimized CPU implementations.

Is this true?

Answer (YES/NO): YES